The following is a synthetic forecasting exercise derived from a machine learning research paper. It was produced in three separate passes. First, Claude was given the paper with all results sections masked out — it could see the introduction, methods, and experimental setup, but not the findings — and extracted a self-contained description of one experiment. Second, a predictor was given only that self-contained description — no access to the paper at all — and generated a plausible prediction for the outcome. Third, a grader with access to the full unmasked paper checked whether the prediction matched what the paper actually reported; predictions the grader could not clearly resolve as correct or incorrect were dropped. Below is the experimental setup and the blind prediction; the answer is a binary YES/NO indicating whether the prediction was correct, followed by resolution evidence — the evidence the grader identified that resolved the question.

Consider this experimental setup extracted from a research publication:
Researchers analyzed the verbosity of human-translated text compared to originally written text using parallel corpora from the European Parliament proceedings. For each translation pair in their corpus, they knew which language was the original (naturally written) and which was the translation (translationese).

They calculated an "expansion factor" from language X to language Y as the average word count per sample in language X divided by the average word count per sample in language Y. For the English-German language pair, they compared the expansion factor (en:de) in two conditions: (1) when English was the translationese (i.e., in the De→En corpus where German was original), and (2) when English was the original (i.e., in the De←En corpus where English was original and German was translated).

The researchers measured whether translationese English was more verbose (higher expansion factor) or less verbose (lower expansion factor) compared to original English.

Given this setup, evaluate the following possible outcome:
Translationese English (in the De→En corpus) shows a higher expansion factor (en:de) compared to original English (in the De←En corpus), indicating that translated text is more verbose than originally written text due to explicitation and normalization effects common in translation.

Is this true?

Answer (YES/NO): YES